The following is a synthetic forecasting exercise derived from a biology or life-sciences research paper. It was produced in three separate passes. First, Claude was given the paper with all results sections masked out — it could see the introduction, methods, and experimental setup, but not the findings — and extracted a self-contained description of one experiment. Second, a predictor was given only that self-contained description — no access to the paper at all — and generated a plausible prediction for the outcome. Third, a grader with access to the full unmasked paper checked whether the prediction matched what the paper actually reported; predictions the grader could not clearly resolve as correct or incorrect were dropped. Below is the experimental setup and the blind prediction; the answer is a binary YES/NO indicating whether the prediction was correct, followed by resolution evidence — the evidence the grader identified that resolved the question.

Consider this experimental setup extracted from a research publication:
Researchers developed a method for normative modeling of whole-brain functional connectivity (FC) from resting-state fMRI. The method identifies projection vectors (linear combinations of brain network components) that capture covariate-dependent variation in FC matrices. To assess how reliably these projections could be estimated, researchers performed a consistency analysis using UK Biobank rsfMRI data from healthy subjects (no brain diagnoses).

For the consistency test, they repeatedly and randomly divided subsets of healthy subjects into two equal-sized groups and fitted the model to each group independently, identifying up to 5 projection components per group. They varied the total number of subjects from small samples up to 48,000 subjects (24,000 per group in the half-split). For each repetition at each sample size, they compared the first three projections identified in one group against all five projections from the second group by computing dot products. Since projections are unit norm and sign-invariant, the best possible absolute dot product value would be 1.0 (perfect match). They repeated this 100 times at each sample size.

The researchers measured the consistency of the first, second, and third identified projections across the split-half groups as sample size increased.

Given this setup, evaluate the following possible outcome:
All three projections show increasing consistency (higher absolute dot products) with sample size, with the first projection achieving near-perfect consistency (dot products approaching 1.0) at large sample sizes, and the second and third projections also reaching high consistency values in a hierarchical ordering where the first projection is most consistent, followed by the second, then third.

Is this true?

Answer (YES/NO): NO